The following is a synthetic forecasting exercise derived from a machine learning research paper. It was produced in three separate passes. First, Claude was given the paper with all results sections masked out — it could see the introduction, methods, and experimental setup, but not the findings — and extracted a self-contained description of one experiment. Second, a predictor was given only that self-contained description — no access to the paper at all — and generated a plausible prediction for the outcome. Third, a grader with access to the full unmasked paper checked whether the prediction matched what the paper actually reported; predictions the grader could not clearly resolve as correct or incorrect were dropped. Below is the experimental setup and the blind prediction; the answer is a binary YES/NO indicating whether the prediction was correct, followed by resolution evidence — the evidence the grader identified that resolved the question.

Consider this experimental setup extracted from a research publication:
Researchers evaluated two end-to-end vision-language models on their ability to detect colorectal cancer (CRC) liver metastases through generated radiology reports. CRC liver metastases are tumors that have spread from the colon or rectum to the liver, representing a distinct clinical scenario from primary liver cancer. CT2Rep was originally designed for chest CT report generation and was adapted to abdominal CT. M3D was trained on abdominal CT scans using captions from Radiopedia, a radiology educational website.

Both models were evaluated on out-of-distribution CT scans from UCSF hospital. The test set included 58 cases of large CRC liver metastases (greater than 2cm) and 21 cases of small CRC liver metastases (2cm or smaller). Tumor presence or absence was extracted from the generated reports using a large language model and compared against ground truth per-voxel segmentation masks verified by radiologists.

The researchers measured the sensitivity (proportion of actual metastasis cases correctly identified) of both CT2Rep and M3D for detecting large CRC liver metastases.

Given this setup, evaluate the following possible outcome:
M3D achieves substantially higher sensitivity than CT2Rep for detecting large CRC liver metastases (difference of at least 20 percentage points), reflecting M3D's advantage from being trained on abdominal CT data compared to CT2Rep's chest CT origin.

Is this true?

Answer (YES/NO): NO